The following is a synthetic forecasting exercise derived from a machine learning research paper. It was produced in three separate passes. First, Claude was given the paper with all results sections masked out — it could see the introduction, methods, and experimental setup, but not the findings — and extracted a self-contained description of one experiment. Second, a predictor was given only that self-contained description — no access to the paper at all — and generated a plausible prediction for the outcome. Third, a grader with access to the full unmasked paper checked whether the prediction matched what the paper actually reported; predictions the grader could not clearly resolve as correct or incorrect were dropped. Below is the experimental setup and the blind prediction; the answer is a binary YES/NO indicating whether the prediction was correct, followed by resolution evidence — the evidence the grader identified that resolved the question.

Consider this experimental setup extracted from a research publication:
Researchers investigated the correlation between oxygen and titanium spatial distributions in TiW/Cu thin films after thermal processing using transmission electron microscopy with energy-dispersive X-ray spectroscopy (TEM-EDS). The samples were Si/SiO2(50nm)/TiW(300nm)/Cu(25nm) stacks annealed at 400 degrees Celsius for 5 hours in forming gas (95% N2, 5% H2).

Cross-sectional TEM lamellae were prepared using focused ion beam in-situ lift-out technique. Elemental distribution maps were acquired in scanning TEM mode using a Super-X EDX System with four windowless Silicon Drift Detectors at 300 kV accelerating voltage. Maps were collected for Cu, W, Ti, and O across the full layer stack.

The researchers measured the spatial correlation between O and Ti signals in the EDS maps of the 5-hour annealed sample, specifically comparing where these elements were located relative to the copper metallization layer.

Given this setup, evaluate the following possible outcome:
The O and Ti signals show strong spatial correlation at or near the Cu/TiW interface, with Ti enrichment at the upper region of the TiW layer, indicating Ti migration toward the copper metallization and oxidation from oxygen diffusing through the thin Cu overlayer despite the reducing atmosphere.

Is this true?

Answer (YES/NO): NO